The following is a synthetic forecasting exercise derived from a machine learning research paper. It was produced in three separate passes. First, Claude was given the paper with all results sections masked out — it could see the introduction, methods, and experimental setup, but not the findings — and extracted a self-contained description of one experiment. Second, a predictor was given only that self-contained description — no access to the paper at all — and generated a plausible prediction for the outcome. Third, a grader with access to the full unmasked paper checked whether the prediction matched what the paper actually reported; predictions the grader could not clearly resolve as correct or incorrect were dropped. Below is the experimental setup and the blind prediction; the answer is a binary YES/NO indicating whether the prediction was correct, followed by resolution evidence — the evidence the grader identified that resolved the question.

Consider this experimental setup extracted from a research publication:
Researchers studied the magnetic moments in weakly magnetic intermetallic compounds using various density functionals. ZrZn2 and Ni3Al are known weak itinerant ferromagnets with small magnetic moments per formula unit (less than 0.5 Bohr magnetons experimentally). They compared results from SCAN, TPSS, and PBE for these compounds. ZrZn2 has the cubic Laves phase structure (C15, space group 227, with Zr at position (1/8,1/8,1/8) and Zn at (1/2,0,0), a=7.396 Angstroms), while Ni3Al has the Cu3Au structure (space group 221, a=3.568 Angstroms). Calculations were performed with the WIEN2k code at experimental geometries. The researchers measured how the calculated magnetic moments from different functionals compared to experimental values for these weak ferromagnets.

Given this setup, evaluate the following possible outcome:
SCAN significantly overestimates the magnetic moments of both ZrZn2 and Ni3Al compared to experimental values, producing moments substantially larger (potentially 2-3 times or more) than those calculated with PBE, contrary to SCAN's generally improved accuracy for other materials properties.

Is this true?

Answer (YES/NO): NO